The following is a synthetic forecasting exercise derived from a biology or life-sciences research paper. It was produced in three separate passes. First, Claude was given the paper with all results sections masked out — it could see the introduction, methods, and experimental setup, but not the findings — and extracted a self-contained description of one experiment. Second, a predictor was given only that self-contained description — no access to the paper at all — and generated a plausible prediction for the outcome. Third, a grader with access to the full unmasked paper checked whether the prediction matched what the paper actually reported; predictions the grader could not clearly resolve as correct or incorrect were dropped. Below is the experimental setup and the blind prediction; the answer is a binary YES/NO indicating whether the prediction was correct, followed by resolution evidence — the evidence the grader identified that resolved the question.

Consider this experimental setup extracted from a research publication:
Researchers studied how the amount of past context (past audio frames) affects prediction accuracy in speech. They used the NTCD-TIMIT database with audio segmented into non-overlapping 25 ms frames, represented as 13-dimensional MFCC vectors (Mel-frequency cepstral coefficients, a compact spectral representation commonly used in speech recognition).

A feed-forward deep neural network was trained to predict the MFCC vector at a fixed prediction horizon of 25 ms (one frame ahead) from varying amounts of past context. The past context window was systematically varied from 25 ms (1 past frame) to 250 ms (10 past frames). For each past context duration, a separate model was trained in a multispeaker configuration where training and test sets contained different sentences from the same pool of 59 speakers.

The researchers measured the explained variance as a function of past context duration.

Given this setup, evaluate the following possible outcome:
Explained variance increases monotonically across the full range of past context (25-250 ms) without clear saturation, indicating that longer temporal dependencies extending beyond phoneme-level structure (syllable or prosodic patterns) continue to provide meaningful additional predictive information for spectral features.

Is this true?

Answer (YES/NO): NO